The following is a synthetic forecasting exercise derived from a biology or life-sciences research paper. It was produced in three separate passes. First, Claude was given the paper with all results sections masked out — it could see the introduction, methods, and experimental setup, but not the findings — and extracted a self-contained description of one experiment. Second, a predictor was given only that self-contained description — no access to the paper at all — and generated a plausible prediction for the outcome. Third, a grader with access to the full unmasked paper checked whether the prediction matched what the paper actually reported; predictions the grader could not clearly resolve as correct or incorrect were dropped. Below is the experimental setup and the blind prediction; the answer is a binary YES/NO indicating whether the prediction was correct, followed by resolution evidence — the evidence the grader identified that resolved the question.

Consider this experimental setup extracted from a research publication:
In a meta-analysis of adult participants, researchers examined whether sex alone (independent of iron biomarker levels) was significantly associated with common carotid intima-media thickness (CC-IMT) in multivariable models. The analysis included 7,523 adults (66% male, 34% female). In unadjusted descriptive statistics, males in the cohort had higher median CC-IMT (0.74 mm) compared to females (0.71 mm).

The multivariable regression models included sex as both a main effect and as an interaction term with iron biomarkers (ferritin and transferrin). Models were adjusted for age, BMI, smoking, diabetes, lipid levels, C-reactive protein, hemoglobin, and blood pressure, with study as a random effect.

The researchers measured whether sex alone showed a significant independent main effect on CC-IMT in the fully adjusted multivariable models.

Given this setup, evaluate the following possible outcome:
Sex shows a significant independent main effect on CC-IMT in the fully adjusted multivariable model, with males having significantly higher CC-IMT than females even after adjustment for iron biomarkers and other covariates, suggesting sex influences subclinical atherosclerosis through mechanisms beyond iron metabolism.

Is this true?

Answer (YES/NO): NO